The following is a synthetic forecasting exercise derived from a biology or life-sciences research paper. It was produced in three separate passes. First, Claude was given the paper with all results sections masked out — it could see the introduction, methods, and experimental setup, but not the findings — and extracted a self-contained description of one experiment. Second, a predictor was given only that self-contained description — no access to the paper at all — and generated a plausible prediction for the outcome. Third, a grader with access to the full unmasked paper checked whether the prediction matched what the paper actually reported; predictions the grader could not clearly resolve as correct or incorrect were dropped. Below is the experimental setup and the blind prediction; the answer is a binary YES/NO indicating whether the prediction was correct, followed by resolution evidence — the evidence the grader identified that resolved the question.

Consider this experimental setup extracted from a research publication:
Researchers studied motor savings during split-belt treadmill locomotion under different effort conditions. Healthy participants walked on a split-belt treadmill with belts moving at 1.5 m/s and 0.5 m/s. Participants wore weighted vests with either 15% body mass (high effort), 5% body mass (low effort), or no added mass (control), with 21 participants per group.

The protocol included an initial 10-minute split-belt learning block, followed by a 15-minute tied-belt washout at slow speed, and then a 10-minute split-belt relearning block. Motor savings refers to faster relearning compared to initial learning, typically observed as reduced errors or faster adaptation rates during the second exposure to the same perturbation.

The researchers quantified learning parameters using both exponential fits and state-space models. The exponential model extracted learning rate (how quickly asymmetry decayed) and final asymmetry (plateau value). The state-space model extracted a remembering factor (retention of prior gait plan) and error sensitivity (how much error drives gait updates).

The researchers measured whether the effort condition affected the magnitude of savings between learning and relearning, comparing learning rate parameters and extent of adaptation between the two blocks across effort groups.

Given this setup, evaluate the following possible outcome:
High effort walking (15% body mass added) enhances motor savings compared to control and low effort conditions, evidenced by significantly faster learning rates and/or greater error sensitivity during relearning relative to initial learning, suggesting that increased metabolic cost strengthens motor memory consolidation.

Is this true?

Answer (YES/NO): NO